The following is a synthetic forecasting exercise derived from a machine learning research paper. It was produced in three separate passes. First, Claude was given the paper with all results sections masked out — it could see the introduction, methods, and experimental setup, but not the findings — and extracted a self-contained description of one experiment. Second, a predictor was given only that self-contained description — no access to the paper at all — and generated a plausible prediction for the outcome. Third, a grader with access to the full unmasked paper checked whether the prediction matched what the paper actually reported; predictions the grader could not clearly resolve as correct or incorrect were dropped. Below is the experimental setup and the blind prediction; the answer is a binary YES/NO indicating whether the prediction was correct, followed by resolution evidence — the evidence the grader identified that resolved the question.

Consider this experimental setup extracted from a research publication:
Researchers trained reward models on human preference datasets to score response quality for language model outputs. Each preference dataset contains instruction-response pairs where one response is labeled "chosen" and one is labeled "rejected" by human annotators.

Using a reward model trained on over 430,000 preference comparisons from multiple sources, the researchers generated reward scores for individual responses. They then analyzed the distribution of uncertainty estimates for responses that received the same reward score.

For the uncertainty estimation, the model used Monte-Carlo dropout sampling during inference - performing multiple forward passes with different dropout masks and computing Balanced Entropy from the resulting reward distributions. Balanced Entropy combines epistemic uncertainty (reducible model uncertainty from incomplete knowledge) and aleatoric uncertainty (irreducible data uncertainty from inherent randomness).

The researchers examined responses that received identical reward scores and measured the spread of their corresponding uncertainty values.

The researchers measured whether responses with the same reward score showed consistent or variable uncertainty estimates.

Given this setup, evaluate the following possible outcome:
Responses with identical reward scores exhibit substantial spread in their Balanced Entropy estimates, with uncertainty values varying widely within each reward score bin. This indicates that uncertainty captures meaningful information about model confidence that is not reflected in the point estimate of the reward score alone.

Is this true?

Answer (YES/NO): YES